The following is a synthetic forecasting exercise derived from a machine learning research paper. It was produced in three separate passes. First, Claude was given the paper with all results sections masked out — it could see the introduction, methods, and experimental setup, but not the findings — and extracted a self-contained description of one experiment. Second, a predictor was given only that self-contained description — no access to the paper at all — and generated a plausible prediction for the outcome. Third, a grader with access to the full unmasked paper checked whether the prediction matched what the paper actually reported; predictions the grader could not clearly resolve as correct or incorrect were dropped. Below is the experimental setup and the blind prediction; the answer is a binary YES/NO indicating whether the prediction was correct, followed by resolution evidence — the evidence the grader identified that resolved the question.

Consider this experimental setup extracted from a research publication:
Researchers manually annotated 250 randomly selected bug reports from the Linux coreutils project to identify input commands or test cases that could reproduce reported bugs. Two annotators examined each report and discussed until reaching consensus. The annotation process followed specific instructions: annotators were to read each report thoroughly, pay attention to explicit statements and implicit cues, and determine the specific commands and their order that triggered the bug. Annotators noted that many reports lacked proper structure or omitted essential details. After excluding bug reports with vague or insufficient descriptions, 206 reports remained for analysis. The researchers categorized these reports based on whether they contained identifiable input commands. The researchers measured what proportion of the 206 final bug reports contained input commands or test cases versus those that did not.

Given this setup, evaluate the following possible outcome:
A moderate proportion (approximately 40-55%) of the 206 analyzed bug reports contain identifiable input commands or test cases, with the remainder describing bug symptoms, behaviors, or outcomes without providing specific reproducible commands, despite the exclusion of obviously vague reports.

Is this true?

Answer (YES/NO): NO